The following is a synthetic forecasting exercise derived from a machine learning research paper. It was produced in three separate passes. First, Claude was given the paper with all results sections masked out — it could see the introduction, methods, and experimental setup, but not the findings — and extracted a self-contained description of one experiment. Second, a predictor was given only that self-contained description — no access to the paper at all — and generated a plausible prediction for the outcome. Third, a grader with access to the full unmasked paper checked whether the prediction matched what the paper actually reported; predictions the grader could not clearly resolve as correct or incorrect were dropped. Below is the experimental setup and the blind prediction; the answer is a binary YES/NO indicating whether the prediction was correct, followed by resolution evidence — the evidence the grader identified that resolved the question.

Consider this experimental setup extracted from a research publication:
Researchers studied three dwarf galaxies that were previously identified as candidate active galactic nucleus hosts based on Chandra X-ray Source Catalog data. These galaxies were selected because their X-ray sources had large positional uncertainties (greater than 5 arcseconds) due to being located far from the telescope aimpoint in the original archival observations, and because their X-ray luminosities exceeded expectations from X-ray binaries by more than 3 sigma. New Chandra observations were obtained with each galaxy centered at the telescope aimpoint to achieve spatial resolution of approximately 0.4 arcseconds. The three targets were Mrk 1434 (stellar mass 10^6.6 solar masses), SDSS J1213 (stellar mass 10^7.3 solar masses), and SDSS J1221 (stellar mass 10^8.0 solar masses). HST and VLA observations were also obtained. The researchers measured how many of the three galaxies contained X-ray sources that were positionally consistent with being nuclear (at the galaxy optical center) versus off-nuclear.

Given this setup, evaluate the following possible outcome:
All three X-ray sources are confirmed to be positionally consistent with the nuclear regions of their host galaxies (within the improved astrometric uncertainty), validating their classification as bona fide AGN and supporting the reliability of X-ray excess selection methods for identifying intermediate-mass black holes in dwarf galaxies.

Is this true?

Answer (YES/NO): NO